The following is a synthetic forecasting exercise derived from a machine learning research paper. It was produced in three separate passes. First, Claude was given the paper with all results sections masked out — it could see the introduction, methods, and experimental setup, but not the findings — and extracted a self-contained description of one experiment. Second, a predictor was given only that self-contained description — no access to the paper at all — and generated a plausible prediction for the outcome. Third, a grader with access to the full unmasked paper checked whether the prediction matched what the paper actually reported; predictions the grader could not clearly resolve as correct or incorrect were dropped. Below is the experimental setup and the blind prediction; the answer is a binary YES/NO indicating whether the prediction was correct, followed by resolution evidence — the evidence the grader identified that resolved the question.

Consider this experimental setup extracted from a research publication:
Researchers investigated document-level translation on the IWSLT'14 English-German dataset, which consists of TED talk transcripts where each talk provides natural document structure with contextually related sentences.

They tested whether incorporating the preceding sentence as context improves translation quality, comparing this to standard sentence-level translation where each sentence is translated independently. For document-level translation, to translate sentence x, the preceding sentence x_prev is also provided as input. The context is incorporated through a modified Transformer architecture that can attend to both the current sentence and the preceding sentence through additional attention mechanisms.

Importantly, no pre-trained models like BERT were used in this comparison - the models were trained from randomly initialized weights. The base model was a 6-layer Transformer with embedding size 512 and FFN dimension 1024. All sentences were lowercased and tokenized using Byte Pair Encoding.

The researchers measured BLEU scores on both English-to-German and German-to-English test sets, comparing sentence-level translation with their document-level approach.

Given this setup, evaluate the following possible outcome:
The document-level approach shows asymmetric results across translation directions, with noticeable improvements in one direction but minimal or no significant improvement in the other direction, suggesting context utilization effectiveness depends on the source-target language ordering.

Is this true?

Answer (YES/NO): NO